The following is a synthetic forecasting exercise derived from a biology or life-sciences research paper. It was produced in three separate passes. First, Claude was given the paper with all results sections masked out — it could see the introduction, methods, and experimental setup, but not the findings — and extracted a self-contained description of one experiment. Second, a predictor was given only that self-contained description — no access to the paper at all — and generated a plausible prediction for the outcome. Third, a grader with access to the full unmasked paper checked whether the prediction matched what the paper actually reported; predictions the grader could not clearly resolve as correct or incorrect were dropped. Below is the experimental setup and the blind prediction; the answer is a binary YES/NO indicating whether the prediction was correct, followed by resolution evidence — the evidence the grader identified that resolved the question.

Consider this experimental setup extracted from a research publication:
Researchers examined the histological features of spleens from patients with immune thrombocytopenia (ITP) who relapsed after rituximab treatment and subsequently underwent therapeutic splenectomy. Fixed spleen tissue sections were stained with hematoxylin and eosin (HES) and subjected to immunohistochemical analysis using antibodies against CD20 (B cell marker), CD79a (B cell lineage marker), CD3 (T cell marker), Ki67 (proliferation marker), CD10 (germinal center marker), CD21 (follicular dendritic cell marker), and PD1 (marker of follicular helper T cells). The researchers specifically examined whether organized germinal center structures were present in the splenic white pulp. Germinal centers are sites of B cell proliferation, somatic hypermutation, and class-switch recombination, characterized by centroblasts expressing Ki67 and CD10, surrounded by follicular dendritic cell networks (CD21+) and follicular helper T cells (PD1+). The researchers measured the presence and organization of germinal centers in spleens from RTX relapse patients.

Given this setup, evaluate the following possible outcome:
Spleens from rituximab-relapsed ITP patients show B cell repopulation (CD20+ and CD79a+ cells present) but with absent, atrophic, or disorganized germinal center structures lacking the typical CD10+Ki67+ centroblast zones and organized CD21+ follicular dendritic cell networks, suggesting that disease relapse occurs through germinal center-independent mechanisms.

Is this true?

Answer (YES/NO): NO